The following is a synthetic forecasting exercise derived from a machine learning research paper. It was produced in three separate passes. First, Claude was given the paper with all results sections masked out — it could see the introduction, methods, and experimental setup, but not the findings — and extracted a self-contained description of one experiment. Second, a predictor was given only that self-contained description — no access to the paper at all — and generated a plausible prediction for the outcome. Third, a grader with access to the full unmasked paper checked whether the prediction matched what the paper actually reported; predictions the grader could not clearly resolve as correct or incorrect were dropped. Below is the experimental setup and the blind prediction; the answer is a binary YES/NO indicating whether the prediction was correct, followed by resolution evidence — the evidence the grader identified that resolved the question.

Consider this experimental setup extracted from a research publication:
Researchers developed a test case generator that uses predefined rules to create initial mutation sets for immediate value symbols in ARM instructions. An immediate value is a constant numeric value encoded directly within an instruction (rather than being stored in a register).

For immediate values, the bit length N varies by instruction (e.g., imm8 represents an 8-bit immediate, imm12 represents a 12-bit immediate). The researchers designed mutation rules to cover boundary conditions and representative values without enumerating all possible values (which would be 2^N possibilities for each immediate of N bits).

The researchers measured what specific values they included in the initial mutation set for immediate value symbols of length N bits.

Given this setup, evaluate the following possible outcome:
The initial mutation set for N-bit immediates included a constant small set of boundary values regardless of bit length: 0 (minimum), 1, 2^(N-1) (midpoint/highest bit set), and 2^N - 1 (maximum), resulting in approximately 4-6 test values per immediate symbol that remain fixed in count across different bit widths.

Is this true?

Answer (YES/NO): NO